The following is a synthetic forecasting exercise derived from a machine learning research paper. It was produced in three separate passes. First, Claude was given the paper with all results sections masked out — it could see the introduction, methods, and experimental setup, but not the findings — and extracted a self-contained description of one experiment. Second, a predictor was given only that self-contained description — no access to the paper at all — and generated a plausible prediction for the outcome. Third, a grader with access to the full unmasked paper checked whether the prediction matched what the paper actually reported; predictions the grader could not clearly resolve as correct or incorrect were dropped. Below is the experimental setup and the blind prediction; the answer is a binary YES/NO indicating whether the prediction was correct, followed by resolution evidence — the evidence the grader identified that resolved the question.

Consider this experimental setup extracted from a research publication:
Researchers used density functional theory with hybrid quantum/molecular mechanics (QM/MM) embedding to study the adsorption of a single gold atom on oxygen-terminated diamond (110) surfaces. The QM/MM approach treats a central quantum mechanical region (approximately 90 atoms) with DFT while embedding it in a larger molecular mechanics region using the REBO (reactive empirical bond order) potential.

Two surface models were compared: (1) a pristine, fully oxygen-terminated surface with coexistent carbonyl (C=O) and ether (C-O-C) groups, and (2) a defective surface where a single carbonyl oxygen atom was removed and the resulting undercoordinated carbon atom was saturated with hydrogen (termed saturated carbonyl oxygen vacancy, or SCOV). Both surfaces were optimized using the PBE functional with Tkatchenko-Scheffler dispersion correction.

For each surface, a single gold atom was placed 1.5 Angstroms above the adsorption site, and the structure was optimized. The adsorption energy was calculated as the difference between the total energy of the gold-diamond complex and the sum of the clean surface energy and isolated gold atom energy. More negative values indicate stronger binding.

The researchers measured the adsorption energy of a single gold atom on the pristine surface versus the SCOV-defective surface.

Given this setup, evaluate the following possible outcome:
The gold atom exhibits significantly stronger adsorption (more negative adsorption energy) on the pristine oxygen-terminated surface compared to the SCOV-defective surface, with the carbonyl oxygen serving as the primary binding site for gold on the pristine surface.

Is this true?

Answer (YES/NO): NO